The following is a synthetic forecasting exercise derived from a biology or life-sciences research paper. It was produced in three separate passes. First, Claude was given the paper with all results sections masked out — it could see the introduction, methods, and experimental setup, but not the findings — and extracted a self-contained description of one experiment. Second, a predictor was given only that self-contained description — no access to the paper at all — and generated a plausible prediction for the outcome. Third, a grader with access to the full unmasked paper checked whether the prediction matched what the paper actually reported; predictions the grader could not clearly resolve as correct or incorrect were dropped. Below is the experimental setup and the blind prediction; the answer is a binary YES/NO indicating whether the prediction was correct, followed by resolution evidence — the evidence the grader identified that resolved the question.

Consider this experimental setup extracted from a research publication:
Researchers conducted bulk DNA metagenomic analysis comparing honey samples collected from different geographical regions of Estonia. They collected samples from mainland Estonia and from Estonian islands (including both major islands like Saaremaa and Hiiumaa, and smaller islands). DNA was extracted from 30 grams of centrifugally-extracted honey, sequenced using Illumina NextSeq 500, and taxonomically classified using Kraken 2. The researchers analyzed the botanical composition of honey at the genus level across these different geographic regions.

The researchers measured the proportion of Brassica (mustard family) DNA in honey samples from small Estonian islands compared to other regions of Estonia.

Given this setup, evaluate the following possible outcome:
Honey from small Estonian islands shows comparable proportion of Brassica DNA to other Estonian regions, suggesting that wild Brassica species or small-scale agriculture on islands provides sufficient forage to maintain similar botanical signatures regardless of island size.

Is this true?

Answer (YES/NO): NO